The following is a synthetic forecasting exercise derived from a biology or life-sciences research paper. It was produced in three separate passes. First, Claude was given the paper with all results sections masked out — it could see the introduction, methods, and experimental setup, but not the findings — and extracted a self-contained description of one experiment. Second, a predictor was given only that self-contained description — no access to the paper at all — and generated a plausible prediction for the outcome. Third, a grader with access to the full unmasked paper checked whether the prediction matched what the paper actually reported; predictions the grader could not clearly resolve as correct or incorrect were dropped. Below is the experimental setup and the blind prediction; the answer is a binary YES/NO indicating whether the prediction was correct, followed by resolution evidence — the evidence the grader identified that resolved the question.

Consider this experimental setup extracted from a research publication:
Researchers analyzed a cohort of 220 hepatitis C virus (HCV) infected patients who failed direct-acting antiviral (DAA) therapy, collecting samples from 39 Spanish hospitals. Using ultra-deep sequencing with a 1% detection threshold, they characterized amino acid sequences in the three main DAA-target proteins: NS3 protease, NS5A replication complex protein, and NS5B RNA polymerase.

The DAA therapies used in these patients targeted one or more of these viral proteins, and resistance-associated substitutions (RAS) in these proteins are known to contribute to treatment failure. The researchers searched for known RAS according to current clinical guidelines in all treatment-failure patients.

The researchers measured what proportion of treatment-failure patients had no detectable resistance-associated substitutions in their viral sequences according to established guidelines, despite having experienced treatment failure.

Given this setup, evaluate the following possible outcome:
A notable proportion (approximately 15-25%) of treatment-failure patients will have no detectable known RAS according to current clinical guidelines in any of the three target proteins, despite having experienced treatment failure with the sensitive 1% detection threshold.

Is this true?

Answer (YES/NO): YES